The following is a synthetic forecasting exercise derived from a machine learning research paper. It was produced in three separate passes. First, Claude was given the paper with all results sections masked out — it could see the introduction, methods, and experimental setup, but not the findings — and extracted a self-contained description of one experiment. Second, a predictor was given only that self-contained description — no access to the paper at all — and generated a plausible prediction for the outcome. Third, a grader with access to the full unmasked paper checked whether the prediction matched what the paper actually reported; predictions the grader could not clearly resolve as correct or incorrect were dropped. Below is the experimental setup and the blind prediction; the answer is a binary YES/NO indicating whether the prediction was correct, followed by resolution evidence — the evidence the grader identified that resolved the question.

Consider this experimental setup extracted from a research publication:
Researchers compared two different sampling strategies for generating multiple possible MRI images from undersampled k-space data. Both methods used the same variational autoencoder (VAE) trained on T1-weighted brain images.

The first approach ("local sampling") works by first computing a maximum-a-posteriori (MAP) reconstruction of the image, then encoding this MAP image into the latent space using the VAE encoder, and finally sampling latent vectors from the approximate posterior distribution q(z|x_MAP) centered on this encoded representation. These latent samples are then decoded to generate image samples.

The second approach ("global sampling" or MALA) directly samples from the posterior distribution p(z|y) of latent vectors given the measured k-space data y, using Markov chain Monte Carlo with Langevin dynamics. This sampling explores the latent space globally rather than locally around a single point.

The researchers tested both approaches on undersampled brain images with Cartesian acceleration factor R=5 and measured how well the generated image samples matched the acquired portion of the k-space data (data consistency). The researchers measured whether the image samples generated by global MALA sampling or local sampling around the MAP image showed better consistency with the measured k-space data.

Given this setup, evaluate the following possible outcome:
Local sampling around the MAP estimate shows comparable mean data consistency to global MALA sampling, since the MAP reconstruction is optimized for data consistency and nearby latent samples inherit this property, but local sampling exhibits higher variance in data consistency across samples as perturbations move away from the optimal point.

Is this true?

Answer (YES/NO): NO